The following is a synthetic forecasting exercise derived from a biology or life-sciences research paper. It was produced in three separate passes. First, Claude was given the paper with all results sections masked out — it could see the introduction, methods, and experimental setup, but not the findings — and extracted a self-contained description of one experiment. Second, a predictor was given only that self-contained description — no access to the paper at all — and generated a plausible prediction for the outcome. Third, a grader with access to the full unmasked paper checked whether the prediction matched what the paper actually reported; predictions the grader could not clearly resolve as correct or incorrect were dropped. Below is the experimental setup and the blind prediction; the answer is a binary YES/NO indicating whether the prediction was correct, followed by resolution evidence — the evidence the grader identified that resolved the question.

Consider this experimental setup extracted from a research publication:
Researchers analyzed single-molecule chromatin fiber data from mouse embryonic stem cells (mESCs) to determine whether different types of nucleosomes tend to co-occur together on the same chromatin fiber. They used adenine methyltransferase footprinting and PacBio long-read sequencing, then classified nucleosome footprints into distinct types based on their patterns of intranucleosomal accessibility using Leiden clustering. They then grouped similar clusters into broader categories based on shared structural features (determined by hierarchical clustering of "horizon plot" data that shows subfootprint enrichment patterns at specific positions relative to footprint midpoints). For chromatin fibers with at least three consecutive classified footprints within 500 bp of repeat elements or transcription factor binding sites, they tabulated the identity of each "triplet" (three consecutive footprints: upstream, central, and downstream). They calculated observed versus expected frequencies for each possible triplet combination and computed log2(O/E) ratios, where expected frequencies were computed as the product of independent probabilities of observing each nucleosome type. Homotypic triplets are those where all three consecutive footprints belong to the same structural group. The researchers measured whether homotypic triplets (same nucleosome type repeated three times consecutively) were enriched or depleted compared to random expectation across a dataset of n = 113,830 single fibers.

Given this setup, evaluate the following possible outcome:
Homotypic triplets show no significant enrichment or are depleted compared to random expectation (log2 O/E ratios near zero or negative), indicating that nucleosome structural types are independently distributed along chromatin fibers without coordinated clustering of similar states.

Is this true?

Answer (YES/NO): NO